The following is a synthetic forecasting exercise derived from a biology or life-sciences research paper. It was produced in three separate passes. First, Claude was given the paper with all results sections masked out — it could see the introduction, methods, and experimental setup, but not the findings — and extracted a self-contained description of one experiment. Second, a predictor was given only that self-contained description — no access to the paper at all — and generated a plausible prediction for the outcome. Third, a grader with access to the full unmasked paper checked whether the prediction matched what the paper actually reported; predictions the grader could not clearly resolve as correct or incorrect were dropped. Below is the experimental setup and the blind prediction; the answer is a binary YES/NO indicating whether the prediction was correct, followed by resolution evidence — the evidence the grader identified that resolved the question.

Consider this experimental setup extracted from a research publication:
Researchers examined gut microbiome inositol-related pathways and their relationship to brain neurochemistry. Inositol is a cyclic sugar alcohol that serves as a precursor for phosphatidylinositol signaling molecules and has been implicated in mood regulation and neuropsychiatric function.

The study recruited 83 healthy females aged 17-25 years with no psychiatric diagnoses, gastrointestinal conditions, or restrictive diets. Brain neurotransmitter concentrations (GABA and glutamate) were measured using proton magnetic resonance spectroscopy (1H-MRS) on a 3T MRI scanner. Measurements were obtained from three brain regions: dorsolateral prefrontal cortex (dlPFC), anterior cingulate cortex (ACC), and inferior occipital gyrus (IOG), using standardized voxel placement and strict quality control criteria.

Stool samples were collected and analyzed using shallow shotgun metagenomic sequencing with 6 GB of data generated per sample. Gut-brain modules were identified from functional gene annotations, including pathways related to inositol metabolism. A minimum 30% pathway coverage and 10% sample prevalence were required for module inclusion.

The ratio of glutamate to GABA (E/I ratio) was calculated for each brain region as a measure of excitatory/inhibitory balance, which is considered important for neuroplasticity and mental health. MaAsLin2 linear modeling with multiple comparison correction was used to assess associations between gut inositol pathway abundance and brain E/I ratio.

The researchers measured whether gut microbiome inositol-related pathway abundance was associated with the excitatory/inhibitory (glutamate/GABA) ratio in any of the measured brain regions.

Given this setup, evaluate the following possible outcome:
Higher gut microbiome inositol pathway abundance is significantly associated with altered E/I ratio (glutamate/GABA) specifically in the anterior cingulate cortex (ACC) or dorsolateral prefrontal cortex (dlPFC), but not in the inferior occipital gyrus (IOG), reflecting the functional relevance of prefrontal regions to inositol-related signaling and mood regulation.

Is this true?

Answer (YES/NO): NO